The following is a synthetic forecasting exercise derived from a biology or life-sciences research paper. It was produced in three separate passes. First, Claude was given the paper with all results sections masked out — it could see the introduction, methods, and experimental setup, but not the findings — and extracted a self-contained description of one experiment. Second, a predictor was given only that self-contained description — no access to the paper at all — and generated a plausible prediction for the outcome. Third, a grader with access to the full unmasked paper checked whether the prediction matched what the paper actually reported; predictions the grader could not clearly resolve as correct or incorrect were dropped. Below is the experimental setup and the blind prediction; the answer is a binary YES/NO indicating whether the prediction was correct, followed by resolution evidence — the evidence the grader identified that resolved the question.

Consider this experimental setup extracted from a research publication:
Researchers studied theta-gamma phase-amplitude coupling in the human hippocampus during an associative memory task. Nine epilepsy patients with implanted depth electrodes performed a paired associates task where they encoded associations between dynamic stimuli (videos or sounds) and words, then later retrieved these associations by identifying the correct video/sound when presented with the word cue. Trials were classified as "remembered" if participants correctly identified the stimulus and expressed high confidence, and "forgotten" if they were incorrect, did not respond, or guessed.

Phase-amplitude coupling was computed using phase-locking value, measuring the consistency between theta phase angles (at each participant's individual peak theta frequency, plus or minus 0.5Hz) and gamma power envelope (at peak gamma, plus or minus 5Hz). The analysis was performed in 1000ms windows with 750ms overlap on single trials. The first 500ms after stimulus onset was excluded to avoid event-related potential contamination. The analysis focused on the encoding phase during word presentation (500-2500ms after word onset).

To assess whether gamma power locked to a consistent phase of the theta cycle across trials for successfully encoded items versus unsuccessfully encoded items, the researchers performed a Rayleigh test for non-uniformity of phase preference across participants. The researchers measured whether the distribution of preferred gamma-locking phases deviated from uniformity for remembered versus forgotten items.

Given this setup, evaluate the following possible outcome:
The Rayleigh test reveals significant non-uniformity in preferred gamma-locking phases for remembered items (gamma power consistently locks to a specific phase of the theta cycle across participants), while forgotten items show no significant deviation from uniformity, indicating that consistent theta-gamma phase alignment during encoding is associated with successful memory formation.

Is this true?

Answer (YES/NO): YES